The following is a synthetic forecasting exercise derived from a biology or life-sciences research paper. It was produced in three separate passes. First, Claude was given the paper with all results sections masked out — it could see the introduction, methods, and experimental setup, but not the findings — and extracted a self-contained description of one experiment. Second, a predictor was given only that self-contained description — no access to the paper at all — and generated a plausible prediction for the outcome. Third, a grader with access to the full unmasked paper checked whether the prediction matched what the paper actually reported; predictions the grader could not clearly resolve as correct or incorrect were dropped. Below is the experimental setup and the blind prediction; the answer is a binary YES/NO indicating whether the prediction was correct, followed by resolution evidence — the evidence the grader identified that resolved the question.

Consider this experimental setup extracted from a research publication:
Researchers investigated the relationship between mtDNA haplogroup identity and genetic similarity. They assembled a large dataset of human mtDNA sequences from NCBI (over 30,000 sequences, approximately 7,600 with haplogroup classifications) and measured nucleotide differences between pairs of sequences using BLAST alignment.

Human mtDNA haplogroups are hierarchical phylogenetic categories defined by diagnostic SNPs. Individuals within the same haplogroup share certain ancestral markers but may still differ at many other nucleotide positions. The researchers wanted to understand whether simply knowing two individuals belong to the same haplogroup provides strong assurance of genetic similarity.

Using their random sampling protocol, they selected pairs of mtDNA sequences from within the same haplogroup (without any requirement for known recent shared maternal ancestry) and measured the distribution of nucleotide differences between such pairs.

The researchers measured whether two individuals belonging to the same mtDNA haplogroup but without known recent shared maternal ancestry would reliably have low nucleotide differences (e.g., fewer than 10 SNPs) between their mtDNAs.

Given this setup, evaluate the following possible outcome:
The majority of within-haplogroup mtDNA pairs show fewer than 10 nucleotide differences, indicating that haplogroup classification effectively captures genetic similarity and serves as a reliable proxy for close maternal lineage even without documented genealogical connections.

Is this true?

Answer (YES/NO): NO